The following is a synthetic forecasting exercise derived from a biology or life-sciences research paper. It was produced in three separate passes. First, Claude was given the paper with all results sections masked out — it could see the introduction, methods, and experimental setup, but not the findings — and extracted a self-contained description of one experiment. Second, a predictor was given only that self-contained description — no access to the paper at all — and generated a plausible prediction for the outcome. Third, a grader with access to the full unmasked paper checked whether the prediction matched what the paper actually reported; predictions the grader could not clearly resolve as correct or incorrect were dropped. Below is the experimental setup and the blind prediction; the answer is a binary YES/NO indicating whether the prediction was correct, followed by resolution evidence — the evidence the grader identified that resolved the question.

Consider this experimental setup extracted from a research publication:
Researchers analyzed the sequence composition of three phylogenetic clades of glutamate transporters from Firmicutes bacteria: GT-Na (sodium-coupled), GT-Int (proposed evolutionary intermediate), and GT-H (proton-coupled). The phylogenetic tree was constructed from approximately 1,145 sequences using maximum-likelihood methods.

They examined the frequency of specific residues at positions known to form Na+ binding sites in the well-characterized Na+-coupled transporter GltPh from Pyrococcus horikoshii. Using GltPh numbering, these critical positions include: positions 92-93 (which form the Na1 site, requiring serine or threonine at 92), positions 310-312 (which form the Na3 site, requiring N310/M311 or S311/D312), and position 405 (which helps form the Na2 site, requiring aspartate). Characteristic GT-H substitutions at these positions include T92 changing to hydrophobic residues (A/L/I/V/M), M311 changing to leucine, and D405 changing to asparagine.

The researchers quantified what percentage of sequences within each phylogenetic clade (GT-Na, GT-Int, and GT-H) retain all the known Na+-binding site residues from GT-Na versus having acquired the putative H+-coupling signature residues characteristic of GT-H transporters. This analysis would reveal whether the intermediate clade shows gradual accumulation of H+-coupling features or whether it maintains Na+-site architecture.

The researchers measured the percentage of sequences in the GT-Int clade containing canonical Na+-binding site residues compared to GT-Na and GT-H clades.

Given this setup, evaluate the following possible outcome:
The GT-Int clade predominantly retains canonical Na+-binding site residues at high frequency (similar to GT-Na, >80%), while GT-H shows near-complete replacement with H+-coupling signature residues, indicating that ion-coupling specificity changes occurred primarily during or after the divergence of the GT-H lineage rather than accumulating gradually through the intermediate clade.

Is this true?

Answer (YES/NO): NO